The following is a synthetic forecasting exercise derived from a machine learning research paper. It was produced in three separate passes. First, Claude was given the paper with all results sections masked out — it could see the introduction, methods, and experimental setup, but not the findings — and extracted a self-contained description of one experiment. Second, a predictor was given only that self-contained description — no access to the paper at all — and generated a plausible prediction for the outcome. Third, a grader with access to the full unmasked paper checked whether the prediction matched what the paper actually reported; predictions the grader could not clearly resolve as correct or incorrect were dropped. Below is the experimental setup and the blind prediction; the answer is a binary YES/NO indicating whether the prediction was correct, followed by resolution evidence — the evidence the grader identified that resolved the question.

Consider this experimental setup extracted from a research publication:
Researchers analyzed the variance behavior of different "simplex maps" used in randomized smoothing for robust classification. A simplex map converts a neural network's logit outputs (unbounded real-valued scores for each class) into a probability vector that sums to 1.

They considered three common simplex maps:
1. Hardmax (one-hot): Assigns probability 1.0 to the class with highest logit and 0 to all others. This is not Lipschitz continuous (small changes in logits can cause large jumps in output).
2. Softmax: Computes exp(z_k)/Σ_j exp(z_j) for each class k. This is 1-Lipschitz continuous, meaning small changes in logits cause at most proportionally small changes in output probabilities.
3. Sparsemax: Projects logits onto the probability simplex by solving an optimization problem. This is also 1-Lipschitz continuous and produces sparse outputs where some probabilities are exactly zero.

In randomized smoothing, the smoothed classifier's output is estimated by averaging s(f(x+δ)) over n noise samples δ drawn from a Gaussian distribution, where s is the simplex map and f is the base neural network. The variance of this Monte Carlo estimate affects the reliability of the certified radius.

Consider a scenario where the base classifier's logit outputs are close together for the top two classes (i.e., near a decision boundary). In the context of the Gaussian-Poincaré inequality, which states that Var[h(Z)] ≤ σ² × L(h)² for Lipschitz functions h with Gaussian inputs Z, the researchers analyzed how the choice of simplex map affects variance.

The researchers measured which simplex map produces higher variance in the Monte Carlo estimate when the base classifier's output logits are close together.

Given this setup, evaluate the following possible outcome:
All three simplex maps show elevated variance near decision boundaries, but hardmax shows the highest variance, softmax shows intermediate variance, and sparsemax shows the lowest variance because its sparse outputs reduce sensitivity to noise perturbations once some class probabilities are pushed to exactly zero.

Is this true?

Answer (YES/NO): NO